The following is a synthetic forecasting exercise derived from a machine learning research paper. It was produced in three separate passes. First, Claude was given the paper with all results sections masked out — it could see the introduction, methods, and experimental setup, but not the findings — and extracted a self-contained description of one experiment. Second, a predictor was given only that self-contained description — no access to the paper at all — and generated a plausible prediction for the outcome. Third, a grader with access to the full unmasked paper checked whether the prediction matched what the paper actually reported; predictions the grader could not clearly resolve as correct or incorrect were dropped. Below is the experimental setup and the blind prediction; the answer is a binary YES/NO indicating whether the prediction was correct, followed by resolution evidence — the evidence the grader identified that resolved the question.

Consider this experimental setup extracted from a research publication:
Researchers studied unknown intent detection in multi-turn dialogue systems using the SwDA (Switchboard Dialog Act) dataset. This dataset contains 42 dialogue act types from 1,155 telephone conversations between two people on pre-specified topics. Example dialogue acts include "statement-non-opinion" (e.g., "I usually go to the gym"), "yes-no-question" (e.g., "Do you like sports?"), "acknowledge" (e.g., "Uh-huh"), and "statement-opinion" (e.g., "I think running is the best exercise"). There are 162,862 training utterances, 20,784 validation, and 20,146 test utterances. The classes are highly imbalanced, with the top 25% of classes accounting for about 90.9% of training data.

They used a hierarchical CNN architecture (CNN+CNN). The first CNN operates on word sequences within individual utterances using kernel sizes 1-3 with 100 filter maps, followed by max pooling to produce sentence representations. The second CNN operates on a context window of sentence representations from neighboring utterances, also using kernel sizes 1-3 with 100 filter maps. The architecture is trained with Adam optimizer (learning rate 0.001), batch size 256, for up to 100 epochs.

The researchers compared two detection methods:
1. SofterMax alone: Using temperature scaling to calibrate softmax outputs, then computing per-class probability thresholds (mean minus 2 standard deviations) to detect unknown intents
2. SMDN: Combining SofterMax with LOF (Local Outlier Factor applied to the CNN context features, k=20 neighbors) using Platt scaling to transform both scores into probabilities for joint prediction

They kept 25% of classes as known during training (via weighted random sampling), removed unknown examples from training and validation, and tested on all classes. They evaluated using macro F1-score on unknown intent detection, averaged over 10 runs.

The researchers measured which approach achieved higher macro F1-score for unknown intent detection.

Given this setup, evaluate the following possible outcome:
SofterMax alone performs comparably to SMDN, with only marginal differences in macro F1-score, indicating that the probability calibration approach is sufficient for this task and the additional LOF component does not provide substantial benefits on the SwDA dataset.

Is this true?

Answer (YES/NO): NO